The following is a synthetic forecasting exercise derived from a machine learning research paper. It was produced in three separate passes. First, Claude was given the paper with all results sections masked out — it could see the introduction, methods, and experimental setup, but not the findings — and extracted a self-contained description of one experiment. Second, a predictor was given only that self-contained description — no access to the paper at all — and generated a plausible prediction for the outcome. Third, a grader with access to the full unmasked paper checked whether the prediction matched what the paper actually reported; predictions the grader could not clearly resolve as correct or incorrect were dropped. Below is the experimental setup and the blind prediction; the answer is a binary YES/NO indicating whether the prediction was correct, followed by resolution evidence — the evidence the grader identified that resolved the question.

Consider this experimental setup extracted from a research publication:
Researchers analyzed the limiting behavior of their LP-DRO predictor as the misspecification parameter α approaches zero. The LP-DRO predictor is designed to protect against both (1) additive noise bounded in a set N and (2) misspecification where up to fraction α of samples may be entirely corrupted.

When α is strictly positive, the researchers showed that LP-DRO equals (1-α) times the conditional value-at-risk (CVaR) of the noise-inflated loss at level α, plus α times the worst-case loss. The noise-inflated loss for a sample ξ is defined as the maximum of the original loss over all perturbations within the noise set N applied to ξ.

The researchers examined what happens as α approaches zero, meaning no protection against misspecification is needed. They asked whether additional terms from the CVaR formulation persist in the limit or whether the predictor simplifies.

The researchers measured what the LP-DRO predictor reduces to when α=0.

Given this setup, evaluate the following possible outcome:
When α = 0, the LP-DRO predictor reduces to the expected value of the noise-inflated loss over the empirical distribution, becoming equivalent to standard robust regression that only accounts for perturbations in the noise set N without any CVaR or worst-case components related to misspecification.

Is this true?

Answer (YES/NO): YES